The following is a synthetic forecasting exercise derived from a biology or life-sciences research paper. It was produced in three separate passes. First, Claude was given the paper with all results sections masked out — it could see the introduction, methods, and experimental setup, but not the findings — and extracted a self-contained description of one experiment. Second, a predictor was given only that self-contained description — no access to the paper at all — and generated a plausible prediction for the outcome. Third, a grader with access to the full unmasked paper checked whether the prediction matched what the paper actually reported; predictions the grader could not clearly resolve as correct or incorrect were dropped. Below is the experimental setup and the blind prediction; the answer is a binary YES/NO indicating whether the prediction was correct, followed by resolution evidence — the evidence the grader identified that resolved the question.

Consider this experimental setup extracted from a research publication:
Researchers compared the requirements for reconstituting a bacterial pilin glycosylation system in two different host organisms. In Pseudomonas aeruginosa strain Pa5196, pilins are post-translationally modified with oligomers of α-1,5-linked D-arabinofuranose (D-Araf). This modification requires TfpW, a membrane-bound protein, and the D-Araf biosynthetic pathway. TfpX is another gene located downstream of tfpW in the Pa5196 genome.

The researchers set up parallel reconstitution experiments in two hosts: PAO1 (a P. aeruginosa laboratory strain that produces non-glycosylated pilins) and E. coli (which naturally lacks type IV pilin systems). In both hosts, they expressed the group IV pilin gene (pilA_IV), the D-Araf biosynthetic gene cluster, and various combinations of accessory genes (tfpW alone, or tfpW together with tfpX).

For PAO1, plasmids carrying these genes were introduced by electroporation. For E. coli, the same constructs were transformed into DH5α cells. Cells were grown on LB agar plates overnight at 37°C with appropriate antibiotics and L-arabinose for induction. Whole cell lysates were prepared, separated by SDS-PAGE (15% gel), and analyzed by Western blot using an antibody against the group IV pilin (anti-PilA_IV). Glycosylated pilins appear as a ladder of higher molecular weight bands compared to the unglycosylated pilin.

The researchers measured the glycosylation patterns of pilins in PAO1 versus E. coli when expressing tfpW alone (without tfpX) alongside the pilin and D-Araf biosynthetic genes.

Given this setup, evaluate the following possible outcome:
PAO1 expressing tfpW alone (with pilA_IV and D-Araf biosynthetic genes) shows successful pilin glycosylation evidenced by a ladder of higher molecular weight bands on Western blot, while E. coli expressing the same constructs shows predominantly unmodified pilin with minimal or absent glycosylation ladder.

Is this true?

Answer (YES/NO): YES